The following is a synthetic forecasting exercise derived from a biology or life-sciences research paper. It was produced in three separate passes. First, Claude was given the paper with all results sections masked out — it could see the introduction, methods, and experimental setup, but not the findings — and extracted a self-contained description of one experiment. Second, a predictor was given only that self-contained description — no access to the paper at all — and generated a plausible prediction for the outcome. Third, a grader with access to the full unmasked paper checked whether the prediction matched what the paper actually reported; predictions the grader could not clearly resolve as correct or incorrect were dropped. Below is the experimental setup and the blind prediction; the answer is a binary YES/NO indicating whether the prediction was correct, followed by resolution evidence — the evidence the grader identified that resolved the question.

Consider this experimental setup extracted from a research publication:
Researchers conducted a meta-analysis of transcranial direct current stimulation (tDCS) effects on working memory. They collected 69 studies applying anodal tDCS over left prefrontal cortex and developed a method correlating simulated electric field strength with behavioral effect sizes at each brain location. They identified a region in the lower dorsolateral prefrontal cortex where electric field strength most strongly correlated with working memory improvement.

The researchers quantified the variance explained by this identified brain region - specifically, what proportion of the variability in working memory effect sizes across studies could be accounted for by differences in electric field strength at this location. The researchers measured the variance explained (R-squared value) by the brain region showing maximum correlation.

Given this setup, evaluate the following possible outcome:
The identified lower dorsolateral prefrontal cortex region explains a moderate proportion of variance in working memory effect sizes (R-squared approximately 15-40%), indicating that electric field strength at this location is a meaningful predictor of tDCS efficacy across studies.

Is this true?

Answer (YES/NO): NO